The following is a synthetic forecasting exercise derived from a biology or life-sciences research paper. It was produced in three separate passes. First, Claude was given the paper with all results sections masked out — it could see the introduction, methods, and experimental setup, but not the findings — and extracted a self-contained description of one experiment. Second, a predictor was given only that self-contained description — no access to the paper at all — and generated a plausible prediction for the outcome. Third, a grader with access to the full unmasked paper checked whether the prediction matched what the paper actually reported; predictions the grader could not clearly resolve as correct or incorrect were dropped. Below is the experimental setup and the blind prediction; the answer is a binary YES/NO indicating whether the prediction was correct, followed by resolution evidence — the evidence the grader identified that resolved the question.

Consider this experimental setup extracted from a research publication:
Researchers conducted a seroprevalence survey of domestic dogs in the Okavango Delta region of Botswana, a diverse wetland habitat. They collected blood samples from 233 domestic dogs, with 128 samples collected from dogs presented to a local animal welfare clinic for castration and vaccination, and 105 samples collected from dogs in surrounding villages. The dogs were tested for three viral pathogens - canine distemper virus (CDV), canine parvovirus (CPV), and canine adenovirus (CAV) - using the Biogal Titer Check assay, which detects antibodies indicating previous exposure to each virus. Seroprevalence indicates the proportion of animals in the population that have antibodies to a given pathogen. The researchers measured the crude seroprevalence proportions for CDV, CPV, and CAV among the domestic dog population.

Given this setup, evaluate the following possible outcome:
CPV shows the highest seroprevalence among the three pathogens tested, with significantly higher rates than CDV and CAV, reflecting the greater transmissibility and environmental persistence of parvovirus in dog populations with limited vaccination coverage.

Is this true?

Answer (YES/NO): YES